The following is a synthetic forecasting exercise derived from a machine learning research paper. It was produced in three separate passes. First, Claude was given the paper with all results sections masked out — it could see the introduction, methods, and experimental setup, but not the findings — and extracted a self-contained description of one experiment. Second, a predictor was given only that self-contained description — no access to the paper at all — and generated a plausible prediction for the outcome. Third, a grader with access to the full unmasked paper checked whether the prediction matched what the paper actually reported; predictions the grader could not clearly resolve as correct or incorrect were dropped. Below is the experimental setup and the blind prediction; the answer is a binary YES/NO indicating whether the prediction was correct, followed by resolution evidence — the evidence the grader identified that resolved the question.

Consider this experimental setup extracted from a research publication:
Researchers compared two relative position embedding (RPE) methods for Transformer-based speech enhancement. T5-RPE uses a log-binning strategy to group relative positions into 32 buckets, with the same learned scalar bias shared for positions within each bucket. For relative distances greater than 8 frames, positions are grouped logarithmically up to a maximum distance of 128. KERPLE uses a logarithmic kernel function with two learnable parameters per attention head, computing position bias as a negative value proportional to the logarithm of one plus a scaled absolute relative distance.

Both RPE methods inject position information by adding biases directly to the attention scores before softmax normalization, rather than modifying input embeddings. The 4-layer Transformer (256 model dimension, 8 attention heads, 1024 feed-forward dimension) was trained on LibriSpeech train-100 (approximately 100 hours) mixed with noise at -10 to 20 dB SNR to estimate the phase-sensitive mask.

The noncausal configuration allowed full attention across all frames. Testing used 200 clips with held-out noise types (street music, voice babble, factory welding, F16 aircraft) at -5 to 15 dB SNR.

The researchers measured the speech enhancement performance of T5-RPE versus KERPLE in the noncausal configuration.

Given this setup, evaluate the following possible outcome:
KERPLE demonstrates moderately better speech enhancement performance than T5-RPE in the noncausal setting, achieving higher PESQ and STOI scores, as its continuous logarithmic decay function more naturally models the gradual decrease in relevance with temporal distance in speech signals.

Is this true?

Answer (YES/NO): NO